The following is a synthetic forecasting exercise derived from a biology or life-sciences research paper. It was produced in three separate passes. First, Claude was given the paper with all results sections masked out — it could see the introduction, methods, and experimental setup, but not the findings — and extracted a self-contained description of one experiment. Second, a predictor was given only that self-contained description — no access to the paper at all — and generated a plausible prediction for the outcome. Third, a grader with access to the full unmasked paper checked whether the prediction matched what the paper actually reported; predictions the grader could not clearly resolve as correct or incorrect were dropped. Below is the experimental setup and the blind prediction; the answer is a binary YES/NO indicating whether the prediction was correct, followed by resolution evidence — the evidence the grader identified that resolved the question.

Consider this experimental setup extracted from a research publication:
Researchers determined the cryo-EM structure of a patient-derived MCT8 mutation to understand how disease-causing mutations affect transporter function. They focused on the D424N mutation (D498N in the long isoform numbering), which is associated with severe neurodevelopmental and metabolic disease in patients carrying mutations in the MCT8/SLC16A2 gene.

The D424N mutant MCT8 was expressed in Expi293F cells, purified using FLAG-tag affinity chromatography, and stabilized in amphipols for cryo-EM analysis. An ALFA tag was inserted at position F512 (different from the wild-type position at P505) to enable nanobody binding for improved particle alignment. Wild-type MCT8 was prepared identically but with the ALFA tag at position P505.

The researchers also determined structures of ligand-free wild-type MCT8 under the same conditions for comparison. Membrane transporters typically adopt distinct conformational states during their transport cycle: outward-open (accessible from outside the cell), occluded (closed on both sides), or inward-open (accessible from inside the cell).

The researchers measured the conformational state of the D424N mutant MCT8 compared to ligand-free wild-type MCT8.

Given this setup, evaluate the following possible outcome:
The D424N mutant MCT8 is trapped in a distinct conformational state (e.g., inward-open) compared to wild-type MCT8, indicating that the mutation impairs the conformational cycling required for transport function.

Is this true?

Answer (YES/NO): NO